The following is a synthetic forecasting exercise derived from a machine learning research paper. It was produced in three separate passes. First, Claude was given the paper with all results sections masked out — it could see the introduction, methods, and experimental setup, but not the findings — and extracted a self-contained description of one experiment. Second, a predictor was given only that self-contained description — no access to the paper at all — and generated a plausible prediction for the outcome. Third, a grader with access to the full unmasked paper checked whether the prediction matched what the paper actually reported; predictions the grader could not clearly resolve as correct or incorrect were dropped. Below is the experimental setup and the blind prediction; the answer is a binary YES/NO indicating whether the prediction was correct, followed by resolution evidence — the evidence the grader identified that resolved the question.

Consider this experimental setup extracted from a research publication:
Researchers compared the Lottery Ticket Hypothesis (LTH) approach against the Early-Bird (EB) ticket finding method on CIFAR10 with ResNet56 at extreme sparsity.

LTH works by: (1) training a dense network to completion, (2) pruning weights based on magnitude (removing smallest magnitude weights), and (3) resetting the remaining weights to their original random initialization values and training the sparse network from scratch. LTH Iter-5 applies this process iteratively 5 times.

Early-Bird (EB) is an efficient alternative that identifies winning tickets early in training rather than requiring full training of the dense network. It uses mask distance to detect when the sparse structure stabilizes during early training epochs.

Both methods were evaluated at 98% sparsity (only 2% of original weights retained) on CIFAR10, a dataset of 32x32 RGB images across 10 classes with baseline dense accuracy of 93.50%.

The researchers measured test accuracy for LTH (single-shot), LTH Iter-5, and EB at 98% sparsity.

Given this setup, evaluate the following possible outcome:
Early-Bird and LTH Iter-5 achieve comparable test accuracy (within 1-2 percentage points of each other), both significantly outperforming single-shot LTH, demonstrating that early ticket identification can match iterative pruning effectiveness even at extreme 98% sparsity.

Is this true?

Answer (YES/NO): NO